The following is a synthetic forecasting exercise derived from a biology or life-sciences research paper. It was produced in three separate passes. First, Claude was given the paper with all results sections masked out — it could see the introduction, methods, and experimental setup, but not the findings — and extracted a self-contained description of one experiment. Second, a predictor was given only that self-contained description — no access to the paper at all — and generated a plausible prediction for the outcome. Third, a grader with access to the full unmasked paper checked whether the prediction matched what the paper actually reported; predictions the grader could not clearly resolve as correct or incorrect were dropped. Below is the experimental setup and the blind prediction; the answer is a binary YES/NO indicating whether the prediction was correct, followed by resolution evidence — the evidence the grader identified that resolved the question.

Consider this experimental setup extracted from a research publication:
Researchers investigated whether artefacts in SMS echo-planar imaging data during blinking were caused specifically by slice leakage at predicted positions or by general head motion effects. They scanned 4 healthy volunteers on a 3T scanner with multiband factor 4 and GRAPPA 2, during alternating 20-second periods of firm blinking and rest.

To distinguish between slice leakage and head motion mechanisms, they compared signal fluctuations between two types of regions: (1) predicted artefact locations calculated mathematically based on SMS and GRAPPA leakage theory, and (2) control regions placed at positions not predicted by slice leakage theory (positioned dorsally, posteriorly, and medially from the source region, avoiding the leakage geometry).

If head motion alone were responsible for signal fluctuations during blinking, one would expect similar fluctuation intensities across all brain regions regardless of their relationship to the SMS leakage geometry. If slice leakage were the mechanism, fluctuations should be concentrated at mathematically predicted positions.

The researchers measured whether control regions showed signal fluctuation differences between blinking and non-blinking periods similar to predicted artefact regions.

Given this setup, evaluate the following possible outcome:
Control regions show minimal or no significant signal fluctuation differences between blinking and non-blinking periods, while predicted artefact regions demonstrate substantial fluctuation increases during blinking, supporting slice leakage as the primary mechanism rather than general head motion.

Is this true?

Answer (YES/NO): YES